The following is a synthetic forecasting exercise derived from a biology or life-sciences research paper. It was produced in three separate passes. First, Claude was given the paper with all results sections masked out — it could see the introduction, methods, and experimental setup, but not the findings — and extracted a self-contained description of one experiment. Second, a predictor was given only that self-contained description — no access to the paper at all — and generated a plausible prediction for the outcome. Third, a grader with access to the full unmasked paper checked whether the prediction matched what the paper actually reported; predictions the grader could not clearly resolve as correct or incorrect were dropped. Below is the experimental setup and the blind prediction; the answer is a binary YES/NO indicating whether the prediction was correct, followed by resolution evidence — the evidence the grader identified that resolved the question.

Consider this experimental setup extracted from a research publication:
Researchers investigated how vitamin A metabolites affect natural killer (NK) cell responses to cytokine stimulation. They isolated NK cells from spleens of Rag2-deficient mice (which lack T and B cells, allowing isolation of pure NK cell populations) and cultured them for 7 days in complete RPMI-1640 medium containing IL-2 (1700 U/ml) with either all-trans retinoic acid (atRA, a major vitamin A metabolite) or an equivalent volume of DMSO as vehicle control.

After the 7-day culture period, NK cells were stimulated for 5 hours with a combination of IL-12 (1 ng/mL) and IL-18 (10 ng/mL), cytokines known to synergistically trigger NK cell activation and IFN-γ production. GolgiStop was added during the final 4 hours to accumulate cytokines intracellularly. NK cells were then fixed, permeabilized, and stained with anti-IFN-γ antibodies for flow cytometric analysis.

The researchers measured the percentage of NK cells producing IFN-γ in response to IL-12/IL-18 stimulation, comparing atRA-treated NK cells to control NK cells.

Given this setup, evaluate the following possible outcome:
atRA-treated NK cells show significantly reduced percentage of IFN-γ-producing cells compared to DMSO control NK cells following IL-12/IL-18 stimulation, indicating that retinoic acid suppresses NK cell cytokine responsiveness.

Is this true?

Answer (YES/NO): YES